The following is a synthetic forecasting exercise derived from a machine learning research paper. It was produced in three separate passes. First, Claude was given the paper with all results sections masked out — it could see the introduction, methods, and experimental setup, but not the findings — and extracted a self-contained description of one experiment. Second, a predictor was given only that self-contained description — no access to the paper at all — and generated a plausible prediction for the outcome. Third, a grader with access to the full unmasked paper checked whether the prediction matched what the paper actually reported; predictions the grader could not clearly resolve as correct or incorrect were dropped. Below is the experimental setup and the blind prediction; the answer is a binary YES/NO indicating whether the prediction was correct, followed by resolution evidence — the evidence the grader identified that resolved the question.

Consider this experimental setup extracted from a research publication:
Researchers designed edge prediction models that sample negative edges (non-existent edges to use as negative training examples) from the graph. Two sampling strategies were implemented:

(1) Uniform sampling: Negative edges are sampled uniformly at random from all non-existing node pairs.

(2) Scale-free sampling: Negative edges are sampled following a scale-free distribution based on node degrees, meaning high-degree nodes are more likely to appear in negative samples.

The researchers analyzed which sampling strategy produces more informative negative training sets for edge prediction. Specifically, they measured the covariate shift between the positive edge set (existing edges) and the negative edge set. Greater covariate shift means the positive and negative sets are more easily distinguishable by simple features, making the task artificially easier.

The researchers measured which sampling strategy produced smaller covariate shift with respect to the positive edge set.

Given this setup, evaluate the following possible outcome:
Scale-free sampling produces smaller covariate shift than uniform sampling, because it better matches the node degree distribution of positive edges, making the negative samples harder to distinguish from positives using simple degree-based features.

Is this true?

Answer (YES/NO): YES